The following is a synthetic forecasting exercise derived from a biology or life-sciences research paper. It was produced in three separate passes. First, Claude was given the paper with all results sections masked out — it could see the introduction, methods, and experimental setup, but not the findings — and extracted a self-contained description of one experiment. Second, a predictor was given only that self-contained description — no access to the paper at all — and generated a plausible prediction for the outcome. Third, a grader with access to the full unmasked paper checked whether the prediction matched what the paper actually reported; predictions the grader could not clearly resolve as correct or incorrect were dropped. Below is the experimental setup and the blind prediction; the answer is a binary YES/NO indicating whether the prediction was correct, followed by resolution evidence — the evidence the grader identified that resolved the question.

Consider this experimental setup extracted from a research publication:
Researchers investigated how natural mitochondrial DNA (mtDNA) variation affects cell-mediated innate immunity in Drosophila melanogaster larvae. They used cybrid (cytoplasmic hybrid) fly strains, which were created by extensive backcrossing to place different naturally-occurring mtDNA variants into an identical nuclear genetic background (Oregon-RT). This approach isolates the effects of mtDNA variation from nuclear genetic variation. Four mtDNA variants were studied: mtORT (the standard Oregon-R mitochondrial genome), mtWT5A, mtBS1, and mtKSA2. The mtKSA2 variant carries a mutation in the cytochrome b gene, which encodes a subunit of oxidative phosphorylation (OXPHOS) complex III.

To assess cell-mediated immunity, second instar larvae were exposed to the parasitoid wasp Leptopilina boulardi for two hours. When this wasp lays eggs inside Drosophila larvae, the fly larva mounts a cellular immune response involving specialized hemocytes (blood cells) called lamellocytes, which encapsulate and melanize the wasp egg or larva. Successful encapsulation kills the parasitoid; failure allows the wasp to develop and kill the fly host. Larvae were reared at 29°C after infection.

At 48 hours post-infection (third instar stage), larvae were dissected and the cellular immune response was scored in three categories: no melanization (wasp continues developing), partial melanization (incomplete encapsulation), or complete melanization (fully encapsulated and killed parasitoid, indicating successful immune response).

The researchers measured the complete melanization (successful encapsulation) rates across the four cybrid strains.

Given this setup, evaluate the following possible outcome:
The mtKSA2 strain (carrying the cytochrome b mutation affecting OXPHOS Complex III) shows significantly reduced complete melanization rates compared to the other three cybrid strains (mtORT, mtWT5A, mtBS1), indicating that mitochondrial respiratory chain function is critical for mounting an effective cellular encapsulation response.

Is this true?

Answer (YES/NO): NO